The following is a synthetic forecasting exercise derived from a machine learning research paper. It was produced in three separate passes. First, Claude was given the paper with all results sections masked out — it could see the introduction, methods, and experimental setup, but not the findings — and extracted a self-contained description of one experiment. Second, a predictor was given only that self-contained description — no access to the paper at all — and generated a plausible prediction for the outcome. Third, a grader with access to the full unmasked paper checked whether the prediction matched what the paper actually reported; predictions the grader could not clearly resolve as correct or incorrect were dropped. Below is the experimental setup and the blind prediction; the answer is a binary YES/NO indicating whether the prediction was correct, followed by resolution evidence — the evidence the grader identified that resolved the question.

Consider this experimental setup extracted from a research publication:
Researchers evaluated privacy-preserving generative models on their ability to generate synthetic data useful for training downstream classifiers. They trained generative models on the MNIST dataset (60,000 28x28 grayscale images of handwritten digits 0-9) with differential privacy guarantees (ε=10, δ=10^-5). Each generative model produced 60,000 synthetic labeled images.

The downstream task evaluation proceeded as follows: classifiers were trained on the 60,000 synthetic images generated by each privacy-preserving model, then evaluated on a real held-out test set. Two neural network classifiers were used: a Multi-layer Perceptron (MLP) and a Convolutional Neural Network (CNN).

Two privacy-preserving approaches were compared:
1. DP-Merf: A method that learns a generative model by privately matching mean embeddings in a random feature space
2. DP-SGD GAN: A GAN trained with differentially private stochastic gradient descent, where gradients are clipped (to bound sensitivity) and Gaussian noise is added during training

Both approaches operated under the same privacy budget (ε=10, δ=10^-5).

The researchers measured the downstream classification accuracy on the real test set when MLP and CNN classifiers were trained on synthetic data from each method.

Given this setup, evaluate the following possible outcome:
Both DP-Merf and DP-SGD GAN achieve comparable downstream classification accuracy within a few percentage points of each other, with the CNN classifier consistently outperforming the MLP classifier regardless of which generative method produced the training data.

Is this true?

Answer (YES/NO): NO